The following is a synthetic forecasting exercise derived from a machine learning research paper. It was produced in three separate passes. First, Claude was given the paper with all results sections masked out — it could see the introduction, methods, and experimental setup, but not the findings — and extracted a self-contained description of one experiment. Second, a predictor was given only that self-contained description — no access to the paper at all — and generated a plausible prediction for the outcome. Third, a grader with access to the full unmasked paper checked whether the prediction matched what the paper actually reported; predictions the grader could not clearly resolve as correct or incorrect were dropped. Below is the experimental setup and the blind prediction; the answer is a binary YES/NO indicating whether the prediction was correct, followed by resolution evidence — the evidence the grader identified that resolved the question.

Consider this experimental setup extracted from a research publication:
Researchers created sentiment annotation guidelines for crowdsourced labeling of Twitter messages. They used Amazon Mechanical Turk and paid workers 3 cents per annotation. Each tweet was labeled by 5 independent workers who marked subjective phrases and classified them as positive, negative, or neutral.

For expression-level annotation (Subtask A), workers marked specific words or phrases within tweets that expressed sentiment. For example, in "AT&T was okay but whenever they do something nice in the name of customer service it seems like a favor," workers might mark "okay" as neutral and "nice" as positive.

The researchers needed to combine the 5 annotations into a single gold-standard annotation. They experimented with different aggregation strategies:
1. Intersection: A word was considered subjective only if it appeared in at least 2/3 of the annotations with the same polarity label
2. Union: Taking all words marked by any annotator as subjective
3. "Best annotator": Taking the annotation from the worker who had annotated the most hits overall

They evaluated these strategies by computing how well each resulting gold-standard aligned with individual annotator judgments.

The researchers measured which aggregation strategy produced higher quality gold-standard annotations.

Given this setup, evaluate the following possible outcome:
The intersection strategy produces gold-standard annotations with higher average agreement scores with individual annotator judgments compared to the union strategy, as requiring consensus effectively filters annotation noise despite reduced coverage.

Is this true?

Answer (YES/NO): YES